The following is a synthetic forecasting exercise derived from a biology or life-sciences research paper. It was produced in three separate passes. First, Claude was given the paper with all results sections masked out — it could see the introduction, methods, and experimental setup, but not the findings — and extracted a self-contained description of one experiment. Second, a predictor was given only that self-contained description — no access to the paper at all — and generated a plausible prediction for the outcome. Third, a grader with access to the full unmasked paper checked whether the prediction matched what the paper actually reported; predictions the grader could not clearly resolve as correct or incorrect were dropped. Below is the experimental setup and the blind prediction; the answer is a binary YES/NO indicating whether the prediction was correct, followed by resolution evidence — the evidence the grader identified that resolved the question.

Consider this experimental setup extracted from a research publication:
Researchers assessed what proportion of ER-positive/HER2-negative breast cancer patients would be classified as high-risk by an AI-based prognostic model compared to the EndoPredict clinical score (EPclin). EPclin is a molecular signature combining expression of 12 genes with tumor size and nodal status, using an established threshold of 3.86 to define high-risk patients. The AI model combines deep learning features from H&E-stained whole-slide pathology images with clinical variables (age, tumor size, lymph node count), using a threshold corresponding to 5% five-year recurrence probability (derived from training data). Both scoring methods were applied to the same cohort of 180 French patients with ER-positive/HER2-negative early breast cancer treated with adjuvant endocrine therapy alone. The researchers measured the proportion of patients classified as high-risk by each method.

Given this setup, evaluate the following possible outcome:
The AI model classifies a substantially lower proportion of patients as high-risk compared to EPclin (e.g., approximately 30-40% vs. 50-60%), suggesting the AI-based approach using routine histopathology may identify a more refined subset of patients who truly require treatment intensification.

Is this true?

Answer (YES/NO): NO